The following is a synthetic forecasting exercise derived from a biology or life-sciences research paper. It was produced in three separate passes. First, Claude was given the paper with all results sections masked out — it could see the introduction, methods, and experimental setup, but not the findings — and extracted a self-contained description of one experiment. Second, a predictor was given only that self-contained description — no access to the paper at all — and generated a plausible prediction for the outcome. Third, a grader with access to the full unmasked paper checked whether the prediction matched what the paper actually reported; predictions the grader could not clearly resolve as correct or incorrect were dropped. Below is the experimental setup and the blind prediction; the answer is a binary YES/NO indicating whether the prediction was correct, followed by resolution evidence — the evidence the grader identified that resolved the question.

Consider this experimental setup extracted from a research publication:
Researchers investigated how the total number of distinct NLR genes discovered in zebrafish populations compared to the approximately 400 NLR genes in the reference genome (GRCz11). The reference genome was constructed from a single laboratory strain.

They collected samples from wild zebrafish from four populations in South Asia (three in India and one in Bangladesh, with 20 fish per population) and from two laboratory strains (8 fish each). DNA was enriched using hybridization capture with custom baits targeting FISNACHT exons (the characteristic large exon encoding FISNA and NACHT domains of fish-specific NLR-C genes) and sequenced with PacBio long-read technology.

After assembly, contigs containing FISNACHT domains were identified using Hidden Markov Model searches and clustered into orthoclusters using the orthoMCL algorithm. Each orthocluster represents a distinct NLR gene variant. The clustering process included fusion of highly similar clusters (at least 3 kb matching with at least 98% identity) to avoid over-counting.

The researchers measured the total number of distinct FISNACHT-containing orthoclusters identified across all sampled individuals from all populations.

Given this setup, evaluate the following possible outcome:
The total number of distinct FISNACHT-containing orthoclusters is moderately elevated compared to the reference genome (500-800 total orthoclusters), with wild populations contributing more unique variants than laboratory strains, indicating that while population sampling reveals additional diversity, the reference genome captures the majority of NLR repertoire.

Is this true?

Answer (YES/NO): NO